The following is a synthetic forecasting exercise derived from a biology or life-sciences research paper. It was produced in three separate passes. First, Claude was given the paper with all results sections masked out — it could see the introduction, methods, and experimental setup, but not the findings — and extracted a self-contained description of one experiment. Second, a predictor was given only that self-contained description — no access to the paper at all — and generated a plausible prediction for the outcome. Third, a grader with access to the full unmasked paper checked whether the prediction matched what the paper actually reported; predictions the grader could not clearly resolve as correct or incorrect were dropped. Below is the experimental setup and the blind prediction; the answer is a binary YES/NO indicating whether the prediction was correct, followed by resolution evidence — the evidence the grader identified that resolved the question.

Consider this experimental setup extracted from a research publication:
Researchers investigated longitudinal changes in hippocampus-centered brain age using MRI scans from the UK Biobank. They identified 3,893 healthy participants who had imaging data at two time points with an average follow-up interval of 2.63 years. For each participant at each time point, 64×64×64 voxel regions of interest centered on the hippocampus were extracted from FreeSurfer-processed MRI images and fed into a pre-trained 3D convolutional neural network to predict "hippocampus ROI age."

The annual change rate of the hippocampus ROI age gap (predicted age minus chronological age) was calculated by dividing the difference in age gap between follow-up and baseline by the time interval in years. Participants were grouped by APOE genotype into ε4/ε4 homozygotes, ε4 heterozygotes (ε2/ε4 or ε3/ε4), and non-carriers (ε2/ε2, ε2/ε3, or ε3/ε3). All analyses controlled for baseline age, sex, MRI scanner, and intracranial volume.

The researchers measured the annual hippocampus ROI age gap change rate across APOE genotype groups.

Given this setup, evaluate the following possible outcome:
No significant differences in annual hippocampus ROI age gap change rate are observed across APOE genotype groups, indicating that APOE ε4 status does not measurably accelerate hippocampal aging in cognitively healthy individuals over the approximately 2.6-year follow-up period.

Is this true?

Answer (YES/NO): NO